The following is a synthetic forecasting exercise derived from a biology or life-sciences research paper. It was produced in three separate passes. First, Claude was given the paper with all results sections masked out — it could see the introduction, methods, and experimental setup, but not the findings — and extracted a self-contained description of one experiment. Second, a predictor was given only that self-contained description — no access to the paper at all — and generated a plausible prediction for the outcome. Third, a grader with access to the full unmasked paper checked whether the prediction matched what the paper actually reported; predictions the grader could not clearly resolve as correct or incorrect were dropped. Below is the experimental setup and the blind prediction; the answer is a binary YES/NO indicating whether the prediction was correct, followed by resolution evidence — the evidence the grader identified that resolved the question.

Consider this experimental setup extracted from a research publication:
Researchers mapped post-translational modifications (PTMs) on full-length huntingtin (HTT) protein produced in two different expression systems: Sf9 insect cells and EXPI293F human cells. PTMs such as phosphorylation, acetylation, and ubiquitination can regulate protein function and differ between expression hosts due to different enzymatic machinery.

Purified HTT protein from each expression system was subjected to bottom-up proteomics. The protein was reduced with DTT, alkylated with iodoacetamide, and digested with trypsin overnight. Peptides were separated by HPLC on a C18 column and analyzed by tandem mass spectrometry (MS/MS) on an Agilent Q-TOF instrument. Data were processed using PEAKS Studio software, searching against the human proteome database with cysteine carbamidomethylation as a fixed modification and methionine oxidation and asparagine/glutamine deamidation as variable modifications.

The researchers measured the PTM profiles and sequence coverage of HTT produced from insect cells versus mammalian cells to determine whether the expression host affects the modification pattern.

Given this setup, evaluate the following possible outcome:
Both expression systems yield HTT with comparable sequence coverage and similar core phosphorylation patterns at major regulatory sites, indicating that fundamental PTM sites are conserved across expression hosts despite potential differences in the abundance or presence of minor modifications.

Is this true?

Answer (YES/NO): YES